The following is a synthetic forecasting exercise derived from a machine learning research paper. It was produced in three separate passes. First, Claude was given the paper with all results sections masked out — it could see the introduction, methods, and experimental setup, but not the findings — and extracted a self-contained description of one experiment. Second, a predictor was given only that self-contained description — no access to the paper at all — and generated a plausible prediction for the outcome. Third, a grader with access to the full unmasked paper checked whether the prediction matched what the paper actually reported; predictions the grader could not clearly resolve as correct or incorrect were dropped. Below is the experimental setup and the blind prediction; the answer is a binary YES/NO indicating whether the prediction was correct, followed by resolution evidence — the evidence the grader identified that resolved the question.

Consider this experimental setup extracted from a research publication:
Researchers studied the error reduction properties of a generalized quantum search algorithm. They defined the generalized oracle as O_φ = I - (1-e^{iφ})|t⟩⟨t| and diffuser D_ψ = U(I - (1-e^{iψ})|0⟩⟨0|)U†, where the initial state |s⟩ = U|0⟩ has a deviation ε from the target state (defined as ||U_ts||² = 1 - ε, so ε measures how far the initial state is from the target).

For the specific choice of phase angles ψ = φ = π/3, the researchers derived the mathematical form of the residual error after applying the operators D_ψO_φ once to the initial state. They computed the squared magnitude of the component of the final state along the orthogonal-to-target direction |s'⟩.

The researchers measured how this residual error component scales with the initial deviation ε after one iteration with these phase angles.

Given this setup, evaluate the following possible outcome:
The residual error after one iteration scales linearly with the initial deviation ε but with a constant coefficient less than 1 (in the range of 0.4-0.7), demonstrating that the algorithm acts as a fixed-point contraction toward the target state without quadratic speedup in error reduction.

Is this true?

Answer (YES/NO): NO